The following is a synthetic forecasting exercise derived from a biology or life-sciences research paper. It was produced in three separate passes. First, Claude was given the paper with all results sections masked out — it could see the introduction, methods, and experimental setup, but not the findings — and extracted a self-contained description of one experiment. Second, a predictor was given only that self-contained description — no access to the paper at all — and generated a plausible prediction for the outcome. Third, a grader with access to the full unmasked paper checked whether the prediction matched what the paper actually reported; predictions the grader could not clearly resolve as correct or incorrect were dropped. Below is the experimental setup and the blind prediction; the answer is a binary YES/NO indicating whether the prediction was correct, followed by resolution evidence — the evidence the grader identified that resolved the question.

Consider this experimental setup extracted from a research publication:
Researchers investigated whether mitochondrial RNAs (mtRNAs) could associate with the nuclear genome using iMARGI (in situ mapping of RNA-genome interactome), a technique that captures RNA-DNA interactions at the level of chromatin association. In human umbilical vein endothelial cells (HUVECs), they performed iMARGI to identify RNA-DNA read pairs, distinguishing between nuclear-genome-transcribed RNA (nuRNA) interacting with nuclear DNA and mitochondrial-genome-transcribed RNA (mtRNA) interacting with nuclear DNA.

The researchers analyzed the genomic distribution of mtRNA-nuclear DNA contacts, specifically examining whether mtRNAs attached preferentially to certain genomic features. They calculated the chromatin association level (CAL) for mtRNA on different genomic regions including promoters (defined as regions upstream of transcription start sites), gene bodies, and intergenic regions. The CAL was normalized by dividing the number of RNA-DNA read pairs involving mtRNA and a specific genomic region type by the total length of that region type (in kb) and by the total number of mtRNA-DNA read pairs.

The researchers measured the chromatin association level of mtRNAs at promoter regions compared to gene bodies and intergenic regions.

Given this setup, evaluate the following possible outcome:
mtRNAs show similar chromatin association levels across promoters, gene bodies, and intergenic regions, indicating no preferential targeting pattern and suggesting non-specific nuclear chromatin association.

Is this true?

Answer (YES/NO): NO